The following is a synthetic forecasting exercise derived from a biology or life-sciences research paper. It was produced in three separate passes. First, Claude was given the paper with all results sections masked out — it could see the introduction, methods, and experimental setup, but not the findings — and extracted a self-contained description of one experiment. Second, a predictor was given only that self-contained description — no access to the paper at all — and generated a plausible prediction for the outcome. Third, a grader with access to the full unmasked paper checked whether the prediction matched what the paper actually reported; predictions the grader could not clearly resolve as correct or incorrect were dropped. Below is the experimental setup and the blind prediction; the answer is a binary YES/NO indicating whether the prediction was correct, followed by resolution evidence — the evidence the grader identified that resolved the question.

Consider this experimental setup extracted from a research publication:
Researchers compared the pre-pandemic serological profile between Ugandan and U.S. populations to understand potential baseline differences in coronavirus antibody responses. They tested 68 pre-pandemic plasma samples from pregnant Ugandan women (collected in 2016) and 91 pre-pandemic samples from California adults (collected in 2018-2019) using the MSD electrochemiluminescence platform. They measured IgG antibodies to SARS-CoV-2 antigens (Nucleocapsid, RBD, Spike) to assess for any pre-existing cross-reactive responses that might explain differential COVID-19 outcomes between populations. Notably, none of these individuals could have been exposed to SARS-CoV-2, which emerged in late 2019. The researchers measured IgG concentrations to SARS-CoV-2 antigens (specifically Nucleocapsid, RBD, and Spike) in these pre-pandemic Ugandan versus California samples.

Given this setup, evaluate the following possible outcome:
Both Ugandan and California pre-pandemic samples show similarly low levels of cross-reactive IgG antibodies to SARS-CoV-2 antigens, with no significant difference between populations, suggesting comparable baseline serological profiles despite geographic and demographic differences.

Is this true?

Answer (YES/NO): NO